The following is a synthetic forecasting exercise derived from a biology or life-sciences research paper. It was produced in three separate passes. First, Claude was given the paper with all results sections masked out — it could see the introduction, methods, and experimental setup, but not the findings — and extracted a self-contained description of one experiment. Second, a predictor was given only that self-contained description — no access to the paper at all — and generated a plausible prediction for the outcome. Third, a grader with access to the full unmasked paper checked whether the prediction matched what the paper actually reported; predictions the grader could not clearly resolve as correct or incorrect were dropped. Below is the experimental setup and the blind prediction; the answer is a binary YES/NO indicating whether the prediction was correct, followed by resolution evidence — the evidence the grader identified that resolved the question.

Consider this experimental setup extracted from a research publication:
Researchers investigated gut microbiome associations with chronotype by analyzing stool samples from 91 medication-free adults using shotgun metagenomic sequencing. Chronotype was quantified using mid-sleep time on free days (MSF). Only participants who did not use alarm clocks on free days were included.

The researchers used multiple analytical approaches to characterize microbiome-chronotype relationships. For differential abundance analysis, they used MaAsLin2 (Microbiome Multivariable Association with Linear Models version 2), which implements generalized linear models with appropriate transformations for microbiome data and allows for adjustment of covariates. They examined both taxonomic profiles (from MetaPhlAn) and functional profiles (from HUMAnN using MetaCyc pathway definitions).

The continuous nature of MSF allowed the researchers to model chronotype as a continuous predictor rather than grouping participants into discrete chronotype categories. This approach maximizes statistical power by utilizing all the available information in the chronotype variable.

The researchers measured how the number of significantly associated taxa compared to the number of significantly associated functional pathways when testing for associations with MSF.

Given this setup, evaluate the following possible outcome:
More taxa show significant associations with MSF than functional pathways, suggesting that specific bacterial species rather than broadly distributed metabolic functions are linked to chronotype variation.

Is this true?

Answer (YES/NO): NO